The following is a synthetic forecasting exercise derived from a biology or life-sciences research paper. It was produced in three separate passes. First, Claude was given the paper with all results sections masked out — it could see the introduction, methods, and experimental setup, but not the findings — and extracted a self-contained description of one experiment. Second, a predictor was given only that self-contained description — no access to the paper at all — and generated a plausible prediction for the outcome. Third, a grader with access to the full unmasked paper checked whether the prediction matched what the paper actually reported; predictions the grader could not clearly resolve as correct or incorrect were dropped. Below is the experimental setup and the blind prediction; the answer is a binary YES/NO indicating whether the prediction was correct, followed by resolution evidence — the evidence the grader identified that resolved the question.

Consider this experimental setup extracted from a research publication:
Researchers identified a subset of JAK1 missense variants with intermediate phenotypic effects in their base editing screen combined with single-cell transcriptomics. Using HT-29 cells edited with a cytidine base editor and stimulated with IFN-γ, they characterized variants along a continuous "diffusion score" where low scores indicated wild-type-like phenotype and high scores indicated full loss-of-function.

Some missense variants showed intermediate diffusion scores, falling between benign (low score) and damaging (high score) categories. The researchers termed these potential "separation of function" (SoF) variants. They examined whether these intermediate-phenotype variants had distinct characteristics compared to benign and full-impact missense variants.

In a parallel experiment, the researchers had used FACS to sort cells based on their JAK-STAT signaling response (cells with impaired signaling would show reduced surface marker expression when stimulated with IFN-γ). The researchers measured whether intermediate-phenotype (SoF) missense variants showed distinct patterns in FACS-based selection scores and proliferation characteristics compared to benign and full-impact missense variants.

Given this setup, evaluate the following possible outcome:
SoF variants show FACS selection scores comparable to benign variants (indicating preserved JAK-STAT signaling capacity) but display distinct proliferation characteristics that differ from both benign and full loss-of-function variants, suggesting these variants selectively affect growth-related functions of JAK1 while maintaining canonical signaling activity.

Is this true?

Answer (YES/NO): YES